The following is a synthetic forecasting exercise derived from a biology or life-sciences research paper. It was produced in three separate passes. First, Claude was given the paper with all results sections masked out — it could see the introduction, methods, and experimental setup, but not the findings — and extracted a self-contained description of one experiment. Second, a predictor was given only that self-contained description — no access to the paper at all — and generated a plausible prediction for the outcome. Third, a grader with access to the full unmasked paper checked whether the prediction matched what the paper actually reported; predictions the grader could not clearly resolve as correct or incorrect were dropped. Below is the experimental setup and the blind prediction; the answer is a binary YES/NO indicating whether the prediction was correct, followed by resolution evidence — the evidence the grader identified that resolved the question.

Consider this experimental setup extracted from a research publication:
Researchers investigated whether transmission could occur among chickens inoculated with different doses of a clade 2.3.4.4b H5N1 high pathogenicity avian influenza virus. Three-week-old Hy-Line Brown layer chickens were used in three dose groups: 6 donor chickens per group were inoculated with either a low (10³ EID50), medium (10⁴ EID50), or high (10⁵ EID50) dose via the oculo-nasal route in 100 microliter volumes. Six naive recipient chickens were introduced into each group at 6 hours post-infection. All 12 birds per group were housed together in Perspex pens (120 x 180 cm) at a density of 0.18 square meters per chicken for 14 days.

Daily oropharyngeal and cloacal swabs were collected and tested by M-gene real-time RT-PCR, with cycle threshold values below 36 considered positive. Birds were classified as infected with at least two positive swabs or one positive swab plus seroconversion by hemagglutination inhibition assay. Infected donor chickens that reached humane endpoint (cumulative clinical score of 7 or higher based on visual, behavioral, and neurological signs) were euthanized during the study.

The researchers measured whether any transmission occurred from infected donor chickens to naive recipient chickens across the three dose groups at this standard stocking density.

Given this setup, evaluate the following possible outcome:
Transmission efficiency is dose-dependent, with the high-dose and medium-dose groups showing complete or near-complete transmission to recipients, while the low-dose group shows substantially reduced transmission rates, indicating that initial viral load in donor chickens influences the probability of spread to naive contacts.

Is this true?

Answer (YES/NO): NO